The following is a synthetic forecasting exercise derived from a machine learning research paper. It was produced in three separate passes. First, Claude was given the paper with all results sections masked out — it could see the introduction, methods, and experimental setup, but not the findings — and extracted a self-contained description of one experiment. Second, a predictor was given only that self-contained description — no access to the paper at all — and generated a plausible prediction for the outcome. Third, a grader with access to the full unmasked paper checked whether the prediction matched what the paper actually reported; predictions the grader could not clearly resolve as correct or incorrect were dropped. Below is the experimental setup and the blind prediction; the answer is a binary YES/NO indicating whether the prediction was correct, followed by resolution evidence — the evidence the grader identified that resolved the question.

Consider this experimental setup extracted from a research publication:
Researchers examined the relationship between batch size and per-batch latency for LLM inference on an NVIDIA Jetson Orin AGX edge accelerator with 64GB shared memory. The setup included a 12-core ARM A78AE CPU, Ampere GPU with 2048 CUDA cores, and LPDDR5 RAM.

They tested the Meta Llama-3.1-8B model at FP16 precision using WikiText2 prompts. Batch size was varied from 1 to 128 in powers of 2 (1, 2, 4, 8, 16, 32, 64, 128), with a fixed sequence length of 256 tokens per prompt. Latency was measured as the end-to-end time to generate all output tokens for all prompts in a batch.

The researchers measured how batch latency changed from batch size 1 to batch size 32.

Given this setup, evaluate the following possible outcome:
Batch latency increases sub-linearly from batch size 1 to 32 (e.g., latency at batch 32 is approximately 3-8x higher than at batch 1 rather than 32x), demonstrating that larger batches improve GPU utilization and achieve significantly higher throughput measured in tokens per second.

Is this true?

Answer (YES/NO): NO